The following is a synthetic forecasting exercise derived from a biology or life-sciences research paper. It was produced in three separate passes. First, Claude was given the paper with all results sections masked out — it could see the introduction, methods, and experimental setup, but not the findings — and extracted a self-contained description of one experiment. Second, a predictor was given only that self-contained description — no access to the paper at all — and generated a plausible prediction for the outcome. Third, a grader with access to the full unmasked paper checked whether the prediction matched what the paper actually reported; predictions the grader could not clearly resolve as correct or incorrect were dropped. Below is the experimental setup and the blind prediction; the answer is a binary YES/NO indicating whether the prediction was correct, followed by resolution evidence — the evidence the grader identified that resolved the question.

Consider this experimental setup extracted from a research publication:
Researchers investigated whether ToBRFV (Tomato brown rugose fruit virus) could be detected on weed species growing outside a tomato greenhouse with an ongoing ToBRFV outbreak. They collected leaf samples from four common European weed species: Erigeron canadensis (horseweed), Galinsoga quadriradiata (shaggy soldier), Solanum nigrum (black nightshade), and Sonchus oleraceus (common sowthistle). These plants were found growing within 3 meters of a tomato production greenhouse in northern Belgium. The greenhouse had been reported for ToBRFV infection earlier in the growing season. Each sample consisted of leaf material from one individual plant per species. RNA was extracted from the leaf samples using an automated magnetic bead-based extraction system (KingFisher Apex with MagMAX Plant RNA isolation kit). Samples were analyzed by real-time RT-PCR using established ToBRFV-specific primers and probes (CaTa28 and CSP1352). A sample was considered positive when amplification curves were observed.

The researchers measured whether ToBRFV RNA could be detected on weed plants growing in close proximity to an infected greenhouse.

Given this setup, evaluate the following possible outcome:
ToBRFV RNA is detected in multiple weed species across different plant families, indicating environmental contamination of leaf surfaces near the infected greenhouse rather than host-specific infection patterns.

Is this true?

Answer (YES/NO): YES